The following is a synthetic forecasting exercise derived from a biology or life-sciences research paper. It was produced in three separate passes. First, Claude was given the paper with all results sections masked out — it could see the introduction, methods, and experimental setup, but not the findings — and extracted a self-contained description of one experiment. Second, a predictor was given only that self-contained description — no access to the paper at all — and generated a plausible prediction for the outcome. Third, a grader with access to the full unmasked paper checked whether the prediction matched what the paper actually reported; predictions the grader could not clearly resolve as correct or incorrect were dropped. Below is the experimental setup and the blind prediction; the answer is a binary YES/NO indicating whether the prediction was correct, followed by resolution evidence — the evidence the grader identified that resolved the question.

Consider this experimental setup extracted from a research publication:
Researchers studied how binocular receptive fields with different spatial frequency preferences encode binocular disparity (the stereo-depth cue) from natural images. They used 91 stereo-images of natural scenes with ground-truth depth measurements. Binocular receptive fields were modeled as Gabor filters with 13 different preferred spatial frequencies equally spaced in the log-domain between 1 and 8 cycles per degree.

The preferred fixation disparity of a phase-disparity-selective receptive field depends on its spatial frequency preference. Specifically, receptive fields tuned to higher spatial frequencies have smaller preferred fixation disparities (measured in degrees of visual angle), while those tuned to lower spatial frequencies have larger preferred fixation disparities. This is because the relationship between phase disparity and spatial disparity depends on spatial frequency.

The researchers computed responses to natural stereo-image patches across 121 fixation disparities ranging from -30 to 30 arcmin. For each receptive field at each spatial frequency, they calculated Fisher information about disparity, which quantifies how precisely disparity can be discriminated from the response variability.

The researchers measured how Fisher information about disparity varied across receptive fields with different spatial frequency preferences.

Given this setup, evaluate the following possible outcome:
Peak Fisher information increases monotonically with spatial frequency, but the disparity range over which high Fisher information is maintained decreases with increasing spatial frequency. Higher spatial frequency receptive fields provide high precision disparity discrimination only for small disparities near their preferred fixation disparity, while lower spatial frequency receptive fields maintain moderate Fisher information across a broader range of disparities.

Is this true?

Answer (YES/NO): NO